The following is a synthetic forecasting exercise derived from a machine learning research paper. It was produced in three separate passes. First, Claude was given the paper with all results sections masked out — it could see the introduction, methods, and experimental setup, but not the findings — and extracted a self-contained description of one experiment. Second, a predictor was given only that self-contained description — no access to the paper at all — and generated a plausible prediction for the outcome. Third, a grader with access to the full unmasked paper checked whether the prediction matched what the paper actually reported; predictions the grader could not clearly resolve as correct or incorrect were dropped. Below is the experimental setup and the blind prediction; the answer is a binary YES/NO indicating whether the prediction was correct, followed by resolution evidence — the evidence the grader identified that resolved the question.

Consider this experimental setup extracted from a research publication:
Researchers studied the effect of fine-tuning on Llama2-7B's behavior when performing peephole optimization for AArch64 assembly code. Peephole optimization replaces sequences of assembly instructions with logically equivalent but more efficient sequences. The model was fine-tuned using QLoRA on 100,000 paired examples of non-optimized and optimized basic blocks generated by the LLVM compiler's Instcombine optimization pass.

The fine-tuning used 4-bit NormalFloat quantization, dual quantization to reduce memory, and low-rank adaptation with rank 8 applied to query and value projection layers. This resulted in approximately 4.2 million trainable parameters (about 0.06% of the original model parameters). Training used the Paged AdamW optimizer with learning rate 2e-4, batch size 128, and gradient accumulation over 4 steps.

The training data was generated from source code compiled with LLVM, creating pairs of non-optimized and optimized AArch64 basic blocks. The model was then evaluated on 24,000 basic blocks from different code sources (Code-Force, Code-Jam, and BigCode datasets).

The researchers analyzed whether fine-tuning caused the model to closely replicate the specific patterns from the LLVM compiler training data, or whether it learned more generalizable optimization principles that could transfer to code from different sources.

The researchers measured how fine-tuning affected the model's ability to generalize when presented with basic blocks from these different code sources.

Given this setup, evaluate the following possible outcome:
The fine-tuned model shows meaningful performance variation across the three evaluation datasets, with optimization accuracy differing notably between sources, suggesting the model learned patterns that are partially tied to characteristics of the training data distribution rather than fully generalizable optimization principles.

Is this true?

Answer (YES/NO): YES